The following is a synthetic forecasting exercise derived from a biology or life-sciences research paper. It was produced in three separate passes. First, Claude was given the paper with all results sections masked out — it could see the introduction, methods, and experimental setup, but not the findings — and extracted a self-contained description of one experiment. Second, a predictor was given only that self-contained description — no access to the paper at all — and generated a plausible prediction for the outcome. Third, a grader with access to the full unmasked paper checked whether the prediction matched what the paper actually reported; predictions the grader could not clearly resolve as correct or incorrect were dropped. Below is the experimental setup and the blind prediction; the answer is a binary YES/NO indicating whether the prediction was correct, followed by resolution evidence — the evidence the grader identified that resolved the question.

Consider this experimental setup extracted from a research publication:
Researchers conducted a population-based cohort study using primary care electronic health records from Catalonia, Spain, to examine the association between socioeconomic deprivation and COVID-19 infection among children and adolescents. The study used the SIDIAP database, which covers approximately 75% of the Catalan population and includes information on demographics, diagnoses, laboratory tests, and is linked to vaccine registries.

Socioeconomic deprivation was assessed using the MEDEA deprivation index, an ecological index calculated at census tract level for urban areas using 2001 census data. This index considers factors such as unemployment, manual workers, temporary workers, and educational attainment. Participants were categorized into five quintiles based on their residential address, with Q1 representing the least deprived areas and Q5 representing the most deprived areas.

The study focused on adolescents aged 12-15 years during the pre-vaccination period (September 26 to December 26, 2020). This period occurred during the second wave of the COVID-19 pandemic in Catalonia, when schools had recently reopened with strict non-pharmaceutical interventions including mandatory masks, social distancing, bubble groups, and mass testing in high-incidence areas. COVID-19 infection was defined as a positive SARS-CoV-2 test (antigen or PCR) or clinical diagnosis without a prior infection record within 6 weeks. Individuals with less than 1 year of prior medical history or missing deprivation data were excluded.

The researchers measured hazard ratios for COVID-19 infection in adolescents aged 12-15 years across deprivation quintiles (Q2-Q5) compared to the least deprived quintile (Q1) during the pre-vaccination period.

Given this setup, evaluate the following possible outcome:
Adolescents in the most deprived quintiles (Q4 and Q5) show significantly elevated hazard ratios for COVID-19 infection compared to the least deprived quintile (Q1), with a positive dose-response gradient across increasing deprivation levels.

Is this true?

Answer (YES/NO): YES